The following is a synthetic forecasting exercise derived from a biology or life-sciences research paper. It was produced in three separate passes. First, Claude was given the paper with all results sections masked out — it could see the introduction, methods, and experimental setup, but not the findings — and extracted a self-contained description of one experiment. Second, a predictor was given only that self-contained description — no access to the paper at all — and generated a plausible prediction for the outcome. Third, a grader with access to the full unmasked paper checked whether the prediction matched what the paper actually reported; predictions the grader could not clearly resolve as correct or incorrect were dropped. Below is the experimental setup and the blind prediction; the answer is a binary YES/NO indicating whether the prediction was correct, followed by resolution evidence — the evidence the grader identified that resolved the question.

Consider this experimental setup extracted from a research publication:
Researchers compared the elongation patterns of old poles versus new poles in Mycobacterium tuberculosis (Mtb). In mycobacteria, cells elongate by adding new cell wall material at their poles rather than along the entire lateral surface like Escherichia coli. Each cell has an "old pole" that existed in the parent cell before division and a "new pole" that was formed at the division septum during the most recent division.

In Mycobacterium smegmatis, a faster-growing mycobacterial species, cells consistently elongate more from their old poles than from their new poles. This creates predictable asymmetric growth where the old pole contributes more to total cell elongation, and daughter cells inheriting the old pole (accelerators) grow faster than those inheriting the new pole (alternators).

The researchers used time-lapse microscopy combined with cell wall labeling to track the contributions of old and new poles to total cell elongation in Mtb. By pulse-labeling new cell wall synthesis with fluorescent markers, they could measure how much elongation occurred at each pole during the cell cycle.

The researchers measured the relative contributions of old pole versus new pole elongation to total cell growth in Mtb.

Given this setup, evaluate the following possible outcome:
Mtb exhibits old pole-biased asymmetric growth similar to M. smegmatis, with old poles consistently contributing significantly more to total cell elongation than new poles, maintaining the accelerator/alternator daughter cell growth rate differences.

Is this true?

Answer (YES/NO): NO